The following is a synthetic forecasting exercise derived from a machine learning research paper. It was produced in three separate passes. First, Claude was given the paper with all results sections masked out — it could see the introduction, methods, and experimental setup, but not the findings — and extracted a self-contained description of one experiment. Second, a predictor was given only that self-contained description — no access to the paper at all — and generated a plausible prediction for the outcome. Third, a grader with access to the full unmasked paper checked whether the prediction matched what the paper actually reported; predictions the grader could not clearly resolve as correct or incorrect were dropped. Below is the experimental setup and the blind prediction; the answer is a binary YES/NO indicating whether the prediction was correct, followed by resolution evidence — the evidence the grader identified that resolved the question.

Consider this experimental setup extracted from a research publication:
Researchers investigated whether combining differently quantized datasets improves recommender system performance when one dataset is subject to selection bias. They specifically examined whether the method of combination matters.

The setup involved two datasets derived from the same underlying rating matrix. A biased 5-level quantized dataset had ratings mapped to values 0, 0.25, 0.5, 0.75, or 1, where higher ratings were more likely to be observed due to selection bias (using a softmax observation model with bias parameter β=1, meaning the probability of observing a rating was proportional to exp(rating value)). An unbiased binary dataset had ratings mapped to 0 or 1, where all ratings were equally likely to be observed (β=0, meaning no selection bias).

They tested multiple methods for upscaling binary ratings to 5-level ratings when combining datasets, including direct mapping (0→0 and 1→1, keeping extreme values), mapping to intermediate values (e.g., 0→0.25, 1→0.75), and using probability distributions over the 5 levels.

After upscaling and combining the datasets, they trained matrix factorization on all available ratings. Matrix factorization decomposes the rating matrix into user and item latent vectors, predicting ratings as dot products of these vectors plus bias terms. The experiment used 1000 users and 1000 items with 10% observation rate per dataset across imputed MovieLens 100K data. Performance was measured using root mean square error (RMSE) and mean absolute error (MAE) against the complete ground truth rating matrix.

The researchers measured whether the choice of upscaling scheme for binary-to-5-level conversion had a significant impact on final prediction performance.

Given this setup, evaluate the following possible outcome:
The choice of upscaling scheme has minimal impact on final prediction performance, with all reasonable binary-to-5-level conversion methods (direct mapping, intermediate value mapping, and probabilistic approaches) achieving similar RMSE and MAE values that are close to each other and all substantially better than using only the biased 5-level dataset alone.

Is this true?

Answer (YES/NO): NO